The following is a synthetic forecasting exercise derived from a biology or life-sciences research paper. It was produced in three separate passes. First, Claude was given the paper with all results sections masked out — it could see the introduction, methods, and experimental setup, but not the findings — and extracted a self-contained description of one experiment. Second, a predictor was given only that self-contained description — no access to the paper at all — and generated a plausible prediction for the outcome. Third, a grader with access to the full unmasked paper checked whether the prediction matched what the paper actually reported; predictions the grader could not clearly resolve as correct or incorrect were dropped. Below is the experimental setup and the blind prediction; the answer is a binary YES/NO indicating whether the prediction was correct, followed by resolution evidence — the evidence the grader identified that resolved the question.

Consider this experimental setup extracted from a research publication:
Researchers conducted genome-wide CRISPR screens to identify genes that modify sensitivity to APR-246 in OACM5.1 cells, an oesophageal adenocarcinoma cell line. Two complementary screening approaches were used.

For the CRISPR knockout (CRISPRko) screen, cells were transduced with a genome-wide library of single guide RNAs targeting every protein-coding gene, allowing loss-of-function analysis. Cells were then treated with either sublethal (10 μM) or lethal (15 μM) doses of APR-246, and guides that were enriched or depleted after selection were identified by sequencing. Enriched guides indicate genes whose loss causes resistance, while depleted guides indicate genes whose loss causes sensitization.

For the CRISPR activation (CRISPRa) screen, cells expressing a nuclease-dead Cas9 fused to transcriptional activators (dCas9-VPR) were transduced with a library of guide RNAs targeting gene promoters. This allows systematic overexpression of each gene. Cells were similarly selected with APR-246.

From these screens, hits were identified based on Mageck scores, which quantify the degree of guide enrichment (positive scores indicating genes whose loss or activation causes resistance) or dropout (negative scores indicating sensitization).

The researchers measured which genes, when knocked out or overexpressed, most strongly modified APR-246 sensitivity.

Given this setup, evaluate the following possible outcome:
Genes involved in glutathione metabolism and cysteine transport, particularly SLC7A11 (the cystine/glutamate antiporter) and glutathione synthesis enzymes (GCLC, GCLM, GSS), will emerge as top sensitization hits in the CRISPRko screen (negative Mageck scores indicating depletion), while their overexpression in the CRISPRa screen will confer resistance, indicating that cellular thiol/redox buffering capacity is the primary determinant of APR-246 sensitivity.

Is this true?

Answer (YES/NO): YES